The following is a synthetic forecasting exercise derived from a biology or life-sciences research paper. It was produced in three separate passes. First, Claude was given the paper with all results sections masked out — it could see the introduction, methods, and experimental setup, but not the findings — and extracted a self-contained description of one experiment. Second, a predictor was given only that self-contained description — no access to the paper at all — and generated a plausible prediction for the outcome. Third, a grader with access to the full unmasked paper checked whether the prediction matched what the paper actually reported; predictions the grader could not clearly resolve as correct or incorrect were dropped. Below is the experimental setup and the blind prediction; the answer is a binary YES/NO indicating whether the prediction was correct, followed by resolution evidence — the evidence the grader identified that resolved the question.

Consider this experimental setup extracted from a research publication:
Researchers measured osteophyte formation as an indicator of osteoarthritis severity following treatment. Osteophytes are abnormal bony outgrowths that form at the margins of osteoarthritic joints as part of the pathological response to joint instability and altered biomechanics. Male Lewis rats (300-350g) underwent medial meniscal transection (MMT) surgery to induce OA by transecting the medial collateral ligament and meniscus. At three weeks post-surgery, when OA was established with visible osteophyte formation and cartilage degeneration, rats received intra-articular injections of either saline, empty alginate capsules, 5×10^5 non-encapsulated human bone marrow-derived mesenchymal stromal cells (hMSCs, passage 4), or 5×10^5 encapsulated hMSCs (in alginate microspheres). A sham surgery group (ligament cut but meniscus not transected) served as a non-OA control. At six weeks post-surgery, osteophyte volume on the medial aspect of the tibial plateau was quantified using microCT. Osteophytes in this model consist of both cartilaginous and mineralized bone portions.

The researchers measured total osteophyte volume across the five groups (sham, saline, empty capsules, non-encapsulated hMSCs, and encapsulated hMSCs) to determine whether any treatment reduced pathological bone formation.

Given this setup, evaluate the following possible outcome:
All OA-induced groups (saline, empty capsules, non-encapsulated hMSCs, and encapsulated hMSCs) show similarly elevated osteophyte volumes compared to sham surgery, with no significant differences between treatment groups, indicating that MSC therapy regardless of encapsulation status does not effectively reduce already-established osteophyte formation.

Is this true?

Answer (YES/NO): NO